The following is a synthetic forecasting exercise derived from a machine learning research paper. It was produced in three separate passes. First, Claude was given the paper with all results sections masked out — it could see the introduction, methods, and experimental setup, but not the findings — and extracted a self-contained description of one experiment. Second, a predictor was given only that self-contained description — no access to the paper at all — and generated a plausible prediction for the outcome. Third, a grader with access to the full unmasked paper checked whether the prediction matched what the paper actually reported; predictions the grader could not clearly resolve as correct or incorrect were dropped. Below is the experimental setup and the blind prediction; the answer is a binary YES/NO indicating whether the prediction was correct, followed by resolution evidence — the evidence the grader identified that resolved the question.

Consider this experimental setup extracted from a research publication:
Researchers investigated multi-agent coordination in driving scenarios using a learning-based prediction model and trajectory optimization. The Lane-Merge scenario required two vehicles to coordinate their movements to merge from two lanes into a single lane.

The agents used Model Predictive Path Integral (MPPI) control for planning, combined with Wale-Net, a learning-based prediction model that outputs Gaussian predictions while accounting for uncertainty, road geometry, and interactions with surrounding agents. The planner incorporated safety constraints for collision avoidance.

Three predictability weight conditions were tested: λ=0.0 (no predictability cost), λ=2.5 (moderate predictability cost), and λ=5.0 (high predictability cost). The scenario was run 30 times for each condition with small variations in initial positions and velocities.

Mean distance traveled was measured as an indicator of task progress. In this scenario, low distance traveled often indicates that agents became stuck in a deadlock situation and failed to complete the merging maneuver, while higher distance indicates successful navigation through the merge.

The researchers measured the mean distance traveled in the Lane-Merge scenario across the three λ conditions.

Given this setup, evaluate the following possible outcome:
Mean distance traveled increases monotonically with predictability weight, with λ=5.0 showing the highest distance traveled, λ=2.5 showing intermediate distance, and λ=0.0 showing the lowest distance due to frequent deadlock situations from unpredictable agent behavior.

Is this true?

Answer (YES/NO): NO